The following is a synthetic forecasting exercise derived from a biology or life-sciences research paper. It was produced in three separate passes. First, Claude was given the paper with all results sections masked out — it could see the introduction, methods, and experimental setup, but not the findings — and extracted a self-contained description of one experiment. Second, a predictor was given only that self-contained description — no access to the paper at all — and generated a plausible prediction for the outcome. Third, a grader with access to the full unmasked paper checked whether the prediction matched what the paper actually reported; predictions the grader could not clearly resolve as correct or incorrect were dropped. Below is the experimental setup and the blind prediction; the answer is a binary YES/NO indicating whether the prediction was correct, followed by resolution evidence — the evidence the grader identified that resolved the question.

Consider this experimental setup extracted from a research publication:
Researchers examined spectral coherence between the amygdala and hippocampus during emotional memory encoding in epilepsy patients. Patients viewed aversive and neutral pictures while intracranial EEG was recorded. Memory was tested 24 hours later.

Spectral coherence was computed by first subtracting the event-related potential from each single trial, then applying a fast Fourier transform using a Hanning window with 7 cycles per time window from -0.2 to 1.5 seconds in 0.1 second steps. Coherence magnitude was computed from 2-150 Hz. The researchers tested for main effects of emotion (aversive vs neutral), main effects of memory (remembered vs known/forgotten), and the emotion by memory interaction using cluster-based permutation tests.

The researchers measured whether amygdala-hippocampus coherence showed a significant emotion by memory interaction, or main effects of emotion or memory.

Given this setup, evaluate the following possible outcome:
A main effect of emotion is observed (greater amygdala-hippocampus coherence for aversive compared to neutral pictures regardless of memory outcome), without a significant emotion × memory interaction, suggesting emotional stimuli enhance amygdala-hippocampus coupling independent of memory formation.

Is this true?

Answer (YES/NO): NO